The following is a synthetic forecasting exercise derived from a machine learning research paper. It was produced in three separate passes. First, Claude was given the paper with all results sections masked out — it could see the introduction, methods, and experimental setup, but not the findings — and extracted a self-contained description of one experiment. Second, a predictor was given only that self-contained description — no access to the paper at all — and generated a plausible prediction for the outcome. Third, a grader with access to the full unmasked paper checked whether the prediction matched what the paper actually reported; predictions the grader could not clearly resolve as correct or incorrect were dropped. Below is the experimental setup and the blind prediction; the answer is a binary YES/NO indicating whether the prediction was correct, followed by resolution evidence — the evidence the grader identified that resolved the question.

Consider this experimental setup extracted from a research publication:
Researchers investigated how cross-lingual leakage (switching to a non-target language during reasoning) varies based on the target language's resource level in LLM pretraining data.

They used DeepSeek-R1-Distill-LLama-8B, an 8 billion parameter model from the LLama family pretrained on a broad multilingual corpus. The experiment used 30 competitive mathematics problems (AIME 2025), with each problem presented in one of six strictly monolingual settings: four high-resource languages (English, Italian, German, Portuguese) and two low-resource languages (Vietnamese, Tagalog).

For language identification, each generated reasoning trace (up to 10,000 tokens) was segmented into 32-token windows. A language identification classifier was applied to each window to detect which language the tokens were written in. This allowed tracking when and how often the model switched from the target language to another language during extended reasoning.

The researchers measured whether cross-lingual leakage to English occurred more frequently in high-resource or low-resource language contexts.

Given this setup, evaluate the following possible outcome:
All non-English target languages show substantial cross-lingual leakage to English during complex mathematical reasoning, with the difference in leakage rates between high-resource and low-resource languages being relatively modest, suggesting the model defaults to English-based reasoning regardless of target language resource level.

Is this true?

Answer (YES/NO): NO